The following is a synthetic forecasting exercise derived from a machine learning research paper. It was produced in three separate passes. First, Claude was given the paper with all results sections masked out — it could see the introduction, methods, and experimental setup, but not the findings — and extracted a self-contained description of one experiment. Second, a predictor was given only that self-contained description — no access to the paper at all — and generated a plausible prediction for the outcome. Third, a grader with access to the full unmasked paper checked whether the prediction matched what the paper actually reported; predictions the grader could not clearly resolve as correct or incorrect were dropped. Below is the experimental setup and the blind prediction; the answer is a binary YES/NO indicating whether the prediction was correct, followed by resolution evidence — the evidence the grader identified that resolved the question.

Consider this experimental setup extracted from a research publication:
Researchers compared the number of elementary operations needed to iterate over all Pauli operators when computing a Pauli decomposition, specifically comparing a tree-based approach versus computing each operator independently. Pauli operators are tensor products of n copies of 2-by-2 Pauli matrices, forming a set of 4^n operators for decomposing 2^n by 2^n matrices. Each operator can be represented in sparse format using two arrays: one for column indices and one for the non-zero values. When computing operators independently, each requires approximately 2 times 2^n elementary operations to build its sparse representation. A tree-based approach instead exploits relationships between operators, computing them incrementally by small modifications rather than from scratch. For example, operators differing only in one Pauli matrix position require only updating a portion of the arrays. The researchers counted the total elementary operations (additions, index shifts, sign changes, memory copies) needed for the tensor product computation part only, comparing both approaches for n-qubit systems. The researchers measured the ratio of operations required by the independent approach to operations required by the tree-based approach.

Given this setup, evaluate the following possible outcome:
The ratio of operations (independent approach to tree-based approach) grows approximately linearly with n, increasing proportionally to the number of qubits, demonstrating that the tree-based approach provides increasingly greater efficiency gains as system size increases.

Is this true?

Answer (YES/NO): NO